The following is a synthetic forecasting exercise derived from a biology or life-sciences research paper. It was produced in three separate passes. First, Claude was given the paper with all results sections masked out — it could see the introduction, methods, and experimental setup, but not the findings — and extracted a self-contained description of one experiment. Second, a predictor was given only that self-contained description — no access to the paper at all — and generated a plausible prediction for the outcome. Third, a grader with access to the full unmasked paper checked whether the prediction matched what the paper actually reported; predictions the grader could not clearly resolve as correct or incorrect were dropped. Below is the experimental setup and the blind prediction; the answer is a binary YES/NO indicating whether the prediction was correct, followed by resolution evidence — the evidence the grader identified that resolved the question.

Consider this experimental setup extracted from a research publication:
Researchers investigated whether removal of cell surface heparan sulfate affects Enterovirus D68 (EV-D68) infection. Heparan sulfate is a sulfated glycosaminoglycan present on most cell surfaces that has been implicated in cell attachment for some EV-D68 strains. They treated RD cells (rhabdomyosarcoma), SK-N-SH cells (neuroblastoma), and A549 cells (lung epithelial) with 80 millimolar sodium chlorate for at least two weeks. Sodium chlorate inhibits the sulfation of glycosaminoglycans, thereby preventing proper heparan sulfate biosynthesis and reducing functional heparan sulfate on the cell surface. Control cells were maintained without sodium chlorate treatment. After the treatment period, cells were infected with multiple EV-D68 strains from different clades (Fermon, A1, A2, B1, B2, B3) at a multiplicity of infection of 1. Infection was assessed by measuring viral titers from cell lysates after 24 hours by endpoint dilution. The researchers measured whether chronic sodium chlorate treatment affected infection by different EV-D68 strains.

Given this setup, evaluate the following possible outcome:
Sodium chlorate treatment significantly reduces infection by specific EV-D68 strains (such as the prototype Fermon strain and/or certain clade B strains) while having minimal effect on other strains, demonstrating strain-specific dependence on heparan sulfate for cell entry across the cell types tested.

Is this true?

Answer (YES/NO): YES